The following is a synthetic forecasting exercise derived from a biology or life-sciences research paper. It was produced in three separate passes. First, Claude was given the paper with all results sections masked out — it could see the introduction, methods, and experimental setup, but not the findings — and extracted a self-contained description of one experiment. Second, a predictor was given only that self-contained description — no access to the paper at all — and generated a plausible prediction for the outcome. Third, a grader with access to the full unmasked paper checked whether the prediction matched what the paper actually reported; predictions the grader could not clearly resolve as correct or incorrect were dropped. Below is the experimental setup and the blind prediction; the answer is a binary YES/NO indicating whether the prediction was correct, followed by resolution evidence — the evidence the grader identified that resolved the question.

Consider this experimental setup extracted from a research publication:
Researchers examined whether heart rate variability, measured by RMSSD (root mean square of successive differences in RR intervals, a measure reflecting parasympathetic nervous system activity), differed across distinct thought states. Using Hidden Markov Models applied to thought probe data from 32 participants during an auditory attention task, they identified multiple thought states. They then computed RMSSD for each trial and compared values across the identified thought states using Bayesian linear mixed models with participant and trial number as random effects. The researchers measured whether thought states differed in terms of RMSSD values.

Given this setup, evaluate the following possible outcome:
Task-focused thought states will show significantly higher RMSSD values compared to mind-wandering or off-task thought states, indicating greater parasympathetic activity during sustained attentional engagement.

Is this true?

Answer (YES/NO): NO